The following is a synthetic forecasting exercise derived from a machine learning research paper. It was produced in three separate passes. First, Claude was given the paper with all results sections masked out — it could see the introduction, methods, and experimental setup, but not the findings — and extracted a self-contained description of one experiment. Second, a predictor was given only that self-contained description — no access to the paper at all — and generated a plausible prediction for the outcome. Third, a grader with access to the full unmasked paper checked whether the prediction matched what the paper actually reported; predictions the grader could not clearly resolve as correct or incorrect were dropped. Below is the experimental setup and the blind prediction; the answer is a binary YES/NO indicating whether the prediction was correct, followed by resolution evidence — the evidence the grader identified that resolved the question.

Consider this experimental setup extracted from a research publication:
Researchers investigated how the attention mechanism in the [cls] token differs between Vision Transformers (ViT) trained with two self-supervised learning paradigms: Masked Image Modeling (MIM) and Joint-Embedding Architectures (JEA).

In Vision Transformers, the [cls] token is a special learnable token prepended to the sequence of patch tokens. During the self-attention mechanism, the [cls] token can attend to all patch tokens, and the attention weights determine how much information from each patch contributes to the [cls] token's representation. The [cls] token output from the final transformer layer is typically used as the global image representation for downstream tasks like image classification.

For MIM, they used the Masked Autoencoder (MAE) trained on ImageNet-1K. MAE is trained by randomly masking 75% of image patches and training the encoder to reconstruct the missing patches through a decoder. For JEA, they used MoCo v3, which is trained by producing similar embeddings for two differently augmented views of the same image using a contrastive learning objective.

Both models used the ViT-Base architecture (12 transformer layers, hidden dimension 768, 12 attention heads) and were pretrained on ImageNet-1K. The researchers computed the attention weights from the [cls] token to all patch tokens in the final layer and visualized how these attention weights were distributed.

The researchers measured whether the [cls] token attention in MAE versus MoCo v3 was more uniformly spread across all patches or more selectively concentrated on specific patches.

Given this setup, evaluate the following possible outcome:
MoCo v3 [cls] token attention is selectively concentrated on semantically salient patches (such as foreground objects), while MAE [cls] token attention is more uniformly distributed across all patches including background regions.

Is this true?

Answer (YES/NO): YES